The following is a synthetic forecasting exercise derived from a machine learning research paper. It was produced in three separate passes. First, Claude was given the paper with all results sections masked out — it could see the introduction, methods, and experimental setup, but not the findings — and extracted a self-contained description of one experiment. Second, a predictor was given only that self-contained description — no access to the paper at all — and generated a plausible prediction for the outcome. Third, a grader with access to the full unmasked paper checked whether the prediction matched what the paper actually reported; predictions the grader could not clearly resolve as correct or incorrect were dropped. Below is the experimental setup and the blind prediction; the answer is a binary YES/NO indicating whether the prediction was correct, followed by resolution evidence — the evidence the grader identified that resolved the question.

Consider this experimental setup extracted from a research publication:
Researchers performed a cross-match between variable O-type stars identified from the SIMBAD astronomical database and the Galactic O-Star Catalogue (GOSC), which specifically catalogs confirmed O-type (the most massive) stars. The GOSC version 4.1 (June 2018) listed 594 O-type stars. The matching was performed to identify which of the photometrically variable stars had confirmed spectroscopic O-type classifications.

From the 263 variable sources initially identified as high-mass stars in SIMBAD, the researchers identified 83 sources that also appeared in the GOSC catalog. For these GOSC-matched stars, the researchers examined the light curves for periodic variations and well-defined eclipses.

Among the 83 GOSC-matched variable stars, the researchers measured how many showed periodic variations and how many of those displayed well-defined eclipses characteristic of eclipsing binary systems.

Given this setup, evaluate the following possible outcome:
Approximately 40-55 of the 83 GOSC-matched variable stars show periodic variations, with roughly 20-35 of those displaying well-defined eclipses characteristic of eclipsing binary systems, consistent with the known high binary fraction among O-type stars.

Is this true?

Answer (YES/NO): NO